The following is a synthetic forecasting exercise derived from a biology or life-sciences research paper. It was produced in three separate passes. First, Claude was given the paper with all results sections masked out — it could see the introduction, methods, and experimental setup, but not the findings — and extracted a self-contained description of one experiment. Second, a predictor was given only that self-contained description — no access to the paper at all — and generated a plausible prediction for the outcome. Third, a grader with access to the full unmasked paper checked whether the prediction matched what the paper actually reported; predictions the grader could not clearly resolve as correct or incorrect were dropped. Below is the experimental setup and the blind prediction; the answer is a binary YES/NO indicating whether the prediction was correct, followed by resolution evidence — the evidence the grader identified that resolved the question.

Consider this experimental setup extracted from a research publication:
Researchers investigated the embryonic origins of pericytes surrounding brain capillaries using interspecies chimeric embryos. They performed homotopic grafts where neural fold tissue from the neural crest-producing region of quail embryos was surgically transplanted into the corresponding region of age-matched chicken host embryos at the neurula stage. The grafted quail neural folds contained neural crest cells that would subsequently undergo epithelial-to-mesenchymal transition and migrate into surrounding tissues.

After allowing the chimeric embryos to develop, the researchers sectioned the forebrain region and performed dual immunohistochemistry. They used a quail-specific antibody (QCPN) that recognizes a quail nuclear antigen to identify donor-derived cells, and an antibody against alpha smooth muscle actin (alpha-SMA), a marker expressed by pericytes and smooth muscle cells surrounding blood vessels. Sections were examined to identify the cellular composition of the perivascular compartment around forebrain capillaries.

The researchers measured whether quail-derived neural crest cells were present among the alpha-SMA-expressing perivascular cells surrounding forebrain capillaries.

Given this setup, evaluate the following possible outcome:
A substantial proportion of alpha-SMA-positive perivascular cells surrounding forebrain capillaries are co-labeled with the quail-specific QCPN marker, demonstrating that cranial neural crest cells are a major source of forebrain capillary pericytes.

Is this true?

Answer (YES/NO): YES